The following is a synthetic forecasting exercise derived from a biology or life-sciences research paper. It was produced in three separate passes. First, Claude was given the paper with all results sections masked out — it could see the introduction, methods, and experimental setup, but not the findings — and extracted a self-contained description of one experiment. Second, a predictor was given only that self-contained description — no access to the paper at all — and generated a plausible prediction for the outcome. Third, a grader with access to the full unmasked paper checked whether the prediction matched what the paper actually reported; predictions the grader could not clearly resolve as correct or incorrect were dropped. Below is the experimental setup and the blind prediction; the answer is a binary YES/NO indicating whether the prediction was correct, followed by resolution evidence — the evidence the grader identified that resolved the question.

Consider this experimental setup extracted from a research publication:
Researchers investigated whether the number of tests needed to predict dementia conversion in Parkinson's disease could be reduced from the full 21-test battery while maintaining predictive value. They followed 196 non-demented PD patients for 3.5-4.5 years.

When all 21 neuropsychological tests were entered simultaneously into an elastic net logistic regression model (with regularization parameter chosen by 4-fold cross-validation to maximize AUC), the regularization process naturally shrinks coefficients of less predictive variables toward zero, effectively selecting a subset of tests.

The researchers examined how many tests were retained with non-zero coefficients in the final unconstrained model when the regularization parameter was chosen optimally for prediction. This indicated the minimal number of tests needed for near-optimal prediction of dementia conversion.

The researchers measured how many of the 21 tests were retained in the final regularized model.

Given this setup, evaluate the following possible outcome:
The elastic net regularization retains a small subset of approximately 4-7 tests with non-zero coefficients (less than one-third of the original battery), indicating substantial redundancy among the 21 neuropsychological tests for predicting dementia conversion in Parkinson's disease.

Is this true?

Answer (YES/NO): NO